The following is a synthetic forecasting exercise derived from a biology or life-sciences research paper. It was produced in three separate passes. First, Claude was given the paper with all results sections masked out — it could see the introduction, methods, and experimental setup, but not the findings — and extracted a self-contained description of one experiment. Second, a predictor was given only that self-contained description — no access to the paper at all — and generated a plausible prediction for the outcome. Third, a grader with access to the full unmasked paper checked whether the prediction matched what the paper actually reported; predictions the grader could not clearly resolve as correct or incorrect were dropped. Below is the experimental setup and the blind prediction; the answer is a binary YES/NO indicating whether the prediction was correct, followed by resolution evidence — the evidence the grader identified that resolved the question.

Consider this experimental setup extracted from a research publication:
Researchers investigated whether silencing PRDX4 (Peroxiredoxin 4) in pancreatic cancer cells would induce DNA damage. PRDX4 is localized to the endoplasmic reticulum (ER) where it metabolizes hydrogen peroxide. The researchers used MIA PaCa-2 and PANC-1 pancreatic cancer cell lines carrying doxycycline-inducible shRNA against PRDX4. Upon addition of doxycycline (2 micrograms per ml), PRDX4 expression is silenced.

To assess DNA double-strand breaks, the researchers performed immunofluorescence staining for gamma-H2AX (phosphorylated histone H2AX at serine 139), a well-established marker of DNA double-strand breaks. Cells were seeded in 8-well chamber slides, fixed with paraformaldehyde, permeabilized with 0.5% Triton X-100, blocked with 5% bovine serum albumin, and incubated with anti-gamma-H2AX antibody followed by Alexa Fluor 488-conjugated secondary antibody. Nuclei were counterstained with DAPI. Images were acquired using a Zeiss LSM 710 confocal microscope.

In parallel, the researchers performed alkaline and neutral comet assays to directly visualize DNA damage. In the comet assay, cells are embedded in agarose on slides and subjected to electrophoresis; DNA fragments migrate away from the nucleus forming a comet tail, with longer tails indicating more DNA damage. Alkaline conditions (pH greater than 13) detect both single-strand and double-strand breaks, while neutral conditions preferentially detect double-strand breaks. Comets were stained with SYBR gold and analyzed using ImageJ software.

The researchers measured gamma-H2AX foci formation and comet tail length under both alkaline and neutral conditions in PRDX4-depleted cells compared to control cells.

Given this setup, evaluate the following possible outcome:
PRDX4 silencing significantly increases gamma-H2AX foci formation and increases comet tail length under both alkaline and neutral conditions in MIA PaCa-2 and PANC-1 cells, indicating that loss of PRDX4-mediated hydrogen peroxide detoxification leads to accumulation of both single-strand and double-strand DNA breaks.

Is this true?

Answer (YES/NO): NO